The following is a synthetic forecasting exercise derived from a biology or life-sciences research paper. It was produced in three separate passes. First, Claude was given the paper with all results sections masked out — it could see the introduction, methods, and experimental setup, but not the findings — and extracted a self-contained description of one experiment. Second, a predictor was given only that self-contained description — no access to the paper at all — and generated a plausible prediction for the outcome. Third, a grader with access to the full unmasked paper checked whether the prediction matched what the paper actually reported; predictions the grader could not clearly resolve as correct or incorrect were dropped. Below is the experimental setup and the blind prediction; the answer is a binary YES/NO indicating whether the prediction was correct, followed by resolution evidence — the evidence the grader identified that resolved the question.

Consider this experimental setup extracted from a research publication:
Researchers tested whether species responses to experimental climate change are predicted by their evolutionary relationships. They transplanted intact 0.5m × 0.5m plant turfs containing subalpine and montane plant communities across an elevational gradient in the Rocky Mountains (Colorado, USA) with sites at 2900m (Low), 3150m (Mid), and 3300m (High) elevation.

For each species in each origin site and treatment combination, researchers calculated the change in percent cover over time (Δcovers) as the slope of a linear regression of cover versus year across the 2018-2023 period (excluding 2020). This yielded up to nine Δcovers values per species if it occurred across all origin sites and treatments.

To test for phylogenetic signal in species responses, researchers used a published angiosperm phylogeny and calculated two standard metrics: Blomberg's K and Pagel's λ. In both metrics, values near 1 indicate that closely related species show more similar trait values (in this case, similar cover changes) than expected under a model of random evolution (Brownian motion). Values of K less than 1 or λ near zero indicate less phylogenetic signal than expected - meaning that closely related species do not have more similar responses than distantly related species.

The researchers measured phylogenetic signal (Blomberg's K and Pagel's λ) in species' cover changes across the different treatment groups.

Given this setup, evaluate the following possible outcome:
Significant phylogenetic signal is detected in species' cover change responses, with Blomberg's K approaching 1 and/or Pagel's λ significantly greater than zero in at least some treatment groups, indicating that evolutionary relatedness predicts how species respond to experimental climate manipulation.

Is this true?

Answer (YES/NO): NO